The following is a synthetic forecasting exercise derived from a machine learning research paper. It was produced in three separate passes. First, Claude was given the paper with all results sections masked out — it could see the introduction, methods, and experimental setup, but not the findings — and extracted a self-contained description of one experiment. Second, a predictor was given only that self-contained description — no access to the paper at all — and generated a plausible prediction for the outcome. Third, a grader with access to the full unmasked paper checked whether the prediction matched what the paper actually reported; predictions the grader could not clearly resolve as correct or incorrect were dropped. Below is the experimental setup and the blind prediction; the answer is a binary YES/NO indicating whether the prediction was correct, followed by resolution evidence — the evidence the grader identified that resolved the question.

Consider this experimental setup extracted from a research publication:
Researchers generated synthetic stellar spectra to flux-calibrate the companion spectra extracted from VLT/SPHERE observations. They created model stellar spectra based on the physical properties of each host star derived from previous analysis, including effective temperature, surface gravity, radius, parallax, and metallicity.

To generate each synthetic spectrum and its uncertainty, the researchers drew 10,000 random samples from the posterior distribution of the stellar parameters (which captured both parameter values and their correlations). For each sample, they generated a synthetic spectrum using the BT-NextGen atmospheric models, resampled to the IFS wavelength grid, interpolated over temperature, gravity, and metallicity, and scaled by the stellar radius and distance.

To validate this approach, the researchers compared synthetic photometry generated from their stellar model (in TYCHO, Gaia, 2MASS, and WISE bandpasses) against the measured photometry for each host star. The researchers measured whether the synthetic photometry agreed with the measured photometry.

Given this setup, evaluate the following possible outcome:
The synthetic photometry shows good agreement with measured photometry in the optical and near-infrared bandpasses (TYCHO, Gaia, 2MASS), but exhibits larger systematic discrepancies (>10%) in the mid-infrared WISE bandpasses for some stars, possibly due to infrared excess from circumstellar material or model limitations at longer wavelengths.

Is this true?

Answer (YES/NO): NO